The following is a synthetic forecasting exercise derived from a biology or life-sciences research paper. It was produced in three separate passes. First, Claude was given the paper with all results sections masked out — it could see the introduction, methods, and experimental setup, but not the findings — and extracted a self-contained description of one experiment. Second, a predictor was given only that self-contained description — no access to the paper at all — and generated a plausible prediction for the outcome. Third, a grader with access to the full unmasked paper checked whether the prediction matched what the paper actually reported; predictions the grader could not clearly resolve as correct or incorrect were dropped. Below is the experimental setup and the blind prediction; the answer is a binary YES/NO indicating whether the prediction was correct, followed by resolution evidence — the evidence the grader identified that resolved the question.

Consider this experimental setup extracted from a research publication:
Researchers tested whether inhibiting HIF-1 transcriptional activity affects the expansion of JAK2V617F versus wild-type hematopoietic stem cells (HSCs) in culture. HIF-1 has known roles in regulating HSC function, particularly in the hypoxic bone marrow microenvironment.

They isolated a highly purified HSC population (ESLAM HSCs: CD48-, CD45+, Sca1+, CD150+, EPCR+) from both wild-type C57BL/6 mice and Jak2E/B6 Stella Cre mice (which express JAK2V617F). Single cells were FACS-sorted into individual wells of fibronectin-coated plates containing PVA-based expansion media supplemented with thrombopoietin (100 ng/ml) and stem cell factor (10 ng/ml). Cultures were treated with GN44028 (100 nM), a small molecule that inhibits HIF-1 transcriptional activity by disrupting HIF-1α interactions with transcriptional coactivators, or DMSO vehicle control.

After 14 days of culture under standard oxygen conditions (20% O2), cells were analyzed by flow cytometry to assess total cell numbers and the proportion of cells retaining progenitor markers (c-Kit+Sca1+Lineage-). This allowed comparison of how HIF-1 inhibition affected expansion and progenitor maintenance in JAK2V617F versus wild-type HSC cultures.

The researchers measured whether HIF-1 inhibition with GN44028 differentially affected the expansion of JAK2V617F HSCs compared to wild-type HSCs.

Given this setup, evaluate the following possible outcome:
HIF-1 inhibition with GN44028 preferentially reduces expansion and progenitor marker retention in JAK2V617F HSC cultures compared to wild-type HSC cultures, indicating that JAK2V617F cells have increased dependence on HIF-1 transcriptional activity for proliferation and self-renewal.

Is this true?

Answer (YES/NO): NO